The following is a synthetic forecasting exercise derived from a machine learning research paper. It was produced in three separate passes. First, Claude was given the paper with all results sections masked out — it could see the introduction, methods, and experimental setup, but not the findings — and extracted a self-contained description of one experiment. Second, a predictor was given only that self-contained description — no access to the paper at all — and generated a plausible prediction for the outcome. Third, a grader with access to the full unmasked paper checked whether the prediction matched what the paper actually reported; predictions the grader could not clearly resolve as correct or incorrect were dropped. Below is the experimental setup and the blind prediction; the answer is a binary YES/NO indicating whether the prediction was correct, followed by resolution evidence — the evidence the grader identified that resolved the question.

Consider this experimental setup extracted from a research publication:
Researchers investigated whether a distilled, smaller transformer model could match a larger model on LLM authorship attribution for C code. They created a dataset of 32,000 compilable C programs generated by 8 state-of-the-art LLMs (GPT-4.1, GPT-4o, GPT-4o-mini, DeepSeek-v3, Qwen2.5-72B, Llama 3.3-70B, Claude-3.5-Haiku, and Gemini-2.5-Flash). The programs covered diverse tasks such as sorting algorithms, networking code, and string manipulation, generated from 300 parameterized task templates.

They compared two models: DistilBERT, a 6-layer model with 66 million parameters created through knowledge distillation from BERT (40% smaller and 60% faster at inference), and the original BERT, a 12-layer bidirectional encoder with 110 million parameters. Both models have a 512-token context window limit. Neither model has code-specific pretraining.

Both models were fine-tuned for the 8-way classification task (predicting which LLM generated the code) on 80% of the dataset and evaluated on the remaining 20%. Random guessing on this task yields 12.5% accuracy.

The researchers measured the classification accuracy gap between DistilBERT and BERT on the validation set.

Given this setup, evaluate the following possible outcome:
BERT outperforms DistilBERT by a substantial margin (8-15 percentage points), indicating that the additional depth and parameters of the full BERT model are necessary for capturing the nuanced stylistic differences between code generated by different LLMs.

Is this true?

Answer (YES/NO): NO